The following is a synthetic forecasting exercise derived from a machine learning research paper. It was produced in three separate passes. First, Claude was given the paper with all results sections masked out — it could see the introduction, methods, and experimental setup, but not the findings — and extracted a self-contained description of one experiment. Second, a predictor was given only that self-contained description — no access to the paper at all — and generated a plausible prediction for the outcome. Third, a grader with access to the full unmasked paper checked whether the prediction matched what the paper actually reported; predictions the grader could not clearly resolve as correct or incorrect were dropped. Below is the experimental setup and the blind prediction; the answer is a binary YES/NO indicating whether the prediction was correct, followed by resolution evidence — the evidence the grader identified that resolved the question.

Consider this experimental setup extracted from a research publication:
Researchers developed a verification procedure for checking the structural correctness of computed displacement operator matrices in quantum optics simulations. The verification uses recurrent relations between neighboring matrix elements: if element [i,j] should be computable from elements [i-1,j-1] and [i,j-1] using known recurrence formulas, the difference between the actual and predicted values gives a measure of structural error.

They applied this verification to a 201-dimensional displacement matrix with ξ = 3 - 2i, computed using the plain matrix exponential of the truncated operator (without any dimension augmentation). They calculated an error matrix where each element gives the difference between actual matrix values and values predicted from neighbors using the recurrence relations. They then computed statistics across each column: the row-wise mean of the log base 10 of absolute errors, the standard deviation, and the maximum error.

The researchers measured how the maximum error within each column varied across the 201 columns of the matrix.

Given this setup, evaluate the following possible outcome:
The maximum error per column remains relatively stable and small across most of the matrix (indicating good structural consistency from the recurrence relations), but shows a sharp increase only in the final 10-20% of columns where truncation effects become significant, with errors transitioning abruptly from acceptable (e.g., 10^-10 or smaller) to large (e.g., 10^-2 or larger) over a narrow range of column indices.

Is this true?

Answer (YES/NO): NO